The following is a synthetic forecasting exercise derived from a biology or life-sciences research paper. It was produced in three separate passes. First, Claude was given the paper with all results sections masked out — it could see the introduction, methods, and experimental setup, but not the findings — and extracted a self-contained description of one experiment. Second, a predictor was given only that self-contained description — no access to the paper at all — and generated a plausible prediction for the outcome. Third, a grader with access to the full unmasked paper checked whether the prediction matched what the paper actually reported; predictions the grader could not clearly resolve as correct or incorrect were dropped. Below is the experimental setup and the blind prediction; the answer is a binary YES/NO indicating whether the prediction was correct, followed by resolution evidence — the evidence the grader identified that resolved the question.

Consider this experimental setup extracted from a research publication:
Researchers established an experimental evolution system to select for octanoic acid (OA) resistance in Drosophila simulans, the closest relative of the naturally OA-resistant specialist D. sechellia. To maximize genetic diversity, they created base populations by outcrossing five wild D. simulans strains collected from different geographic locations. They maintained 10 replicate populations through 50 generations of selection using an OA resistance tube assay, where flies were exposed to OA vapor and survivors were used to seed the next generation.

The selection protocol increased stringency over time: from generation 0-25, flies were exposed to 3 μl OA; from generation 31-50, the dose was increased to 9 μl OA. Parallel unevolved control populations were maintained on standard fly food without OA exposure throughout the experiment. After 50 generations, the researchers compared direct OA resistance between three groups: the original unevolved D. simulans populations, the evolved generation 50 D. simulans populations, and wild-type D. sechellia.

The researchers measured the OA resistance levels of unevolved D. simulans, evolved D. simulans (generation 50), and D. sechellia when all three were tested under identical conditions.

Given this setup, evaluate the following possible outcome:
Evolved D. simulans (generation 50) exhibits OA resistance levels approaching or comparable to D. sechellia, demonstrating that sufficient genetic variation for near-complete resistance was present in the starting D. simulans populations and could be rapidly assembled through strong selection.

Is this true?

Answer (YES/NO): NO